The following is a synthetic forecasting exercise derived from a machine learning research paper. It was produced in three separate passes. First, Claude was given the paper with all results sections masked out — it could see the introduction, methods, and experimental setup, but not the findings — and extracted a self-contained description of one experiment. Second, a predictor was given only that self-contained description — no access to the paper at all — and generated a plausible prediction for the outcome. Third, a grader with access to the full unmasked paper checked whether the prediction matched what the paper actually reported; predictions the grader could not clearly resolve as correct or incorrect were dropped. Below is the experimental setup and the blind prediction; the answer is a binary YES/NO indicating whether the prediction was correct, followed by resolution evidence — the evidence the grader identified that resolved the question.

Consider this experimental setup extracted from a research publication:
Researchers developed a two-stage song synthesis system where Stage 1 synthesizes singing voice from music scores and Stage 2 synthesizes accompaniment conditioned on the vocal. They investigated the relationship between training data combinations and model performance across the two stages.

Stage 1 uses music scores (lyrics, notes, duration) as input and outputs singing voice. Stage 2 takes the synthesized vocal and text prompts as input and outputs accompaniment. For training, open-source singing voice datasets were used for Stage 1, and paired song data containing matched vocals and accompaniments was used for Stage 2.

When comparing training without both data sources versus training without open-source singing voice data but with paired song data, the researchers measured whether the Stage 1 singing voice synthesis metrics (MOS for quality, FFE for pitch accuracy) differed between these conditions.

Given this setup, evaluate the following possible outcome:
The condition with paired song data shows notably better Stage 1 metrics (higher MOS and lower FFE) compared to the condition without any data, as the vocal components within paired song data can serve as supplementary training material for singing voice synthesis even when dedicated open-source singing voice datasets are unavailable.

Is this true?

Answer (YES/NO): NO